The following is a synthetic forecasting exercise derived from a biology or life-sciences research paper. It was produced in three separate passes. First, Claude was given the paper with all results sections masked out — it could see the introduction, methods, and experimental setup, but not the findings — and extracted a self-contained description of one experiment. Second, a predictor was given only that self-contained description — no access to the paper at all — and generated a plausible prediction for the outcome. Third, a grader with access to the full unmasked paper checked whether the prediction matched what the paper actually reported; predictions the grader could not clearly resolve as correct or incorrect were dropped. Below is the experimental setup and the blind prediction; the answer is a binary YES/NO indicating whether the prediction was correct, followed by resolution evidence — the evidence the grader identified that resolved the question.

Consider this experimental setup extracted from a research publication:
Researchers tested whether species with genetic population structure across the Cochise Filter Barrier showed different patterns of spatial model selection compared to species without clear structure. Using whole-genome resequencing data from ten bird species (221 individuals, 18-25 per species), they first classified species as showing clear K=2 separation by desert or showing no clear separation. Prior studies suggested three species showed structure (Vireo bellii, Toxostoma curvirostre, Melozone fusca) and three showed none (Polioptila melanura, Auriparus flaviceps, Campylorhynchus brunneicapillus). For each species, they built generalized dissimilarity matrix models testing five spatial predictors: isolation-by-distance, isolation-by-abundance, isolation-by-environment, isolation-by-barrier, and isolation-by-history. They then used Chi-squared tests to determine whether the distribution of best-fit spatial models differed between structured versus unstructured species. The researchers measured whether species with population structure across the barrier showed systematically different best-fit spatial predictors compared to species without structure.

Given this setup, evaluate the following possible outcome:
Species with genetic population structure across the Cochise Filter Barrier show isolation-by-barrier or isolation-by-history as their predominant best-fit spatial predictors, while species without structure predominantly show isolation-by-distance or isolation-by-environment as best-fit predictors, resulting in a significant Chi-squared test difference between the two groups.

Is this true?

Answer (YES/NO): NO